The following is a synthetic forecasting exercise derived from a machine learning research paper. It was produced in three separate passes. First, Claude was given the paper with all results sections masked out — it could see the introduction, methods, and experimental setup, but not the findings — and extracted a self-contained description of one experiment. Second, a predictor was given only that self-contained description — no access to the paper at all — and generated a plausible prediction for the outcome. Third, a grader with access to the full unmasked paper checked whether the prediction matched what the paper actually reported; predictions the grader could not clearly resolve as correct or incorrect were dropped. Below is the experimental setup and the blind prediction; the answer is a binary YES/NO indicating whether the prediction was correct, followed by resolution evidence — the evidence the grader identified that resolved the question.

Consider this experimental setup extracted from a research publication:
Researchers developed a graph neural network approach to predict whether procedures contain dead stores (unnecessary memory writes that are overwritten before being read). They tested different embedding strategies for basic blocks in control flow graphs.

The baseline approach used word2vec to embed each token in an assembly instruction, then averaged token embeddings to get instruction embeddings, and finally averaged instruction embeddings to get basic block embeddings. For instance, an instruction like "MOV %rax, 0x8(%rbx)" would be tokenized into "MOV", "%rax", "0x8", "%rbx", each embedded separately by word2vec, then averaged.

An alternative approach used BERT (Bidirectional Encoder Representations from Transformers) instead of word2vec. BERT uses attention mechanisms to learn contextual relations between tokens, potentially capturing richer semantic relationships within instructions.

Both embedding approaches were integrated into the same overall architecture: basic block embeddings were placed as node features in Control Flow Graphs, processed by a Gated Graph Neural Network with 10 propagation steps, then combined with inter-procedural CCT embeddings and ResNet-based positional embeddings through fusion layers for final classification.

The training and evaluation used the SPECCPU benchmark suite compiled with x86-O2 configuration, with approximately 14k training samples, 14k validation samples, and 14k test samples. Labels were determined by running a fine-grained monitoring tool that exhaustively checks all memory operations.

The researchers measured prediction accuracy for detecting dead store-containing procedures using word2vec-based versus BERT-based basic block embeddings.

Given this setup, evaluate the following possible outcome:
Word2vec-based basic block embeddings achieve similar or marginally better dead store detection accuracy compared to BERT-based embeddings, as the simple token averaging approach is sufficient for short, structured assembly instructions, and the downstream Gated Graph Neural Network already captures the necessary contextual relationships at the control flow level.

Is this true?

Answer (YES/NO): NO